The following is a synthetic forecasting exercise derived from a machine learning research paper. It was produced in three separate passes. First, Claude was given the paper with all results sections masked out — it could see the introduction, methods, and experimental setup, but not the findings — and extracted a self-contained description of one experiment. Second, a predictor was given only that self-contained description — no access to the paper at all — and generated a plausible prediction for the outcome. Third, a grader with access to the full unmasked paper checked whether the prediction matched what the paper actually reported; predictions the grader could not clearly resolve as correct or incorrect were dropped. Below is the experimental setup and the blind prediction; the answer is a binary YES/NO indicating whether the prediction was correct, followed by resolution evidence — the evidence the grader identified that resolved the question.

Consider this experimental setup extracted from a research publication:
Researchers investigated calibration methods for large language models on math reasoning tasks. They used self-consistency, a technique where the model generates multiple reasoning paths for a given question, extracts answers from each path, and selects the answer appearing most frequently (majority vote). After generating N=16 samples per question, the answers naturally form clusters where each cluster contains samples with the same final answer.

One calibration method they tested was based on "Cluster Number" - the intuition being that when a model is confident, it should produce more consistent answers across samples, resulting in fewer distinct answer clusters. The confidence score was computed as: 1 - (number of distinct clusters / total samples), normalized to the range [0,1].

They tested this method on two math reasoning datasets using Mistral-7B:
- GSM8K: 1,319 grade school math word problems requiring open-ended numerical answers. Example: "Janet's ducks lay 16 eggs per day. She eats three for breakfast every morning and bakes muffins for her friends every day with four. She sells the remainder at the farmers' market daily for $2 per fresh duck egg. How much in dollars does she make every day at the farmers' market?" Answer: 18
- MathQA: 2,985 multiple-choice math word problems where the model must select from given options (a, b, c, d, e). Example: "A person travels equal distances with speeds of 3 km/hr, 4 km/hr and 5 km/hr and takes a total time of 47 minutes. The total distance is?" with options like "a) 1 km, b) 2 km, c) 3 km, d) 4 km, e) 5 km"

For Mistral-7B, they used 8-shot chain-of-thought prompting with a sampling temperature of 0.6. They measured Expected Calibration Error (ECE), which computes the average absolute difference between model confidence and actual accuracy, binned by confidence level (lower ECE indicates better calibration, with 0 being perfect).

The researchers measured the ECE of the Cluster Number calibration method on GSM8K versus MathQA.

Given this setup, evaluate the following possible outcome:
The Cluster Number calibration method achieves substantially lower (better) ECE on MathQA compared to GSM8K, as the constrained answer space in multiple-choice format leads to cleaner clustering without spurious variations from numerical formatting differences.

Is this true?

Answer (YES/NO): NO